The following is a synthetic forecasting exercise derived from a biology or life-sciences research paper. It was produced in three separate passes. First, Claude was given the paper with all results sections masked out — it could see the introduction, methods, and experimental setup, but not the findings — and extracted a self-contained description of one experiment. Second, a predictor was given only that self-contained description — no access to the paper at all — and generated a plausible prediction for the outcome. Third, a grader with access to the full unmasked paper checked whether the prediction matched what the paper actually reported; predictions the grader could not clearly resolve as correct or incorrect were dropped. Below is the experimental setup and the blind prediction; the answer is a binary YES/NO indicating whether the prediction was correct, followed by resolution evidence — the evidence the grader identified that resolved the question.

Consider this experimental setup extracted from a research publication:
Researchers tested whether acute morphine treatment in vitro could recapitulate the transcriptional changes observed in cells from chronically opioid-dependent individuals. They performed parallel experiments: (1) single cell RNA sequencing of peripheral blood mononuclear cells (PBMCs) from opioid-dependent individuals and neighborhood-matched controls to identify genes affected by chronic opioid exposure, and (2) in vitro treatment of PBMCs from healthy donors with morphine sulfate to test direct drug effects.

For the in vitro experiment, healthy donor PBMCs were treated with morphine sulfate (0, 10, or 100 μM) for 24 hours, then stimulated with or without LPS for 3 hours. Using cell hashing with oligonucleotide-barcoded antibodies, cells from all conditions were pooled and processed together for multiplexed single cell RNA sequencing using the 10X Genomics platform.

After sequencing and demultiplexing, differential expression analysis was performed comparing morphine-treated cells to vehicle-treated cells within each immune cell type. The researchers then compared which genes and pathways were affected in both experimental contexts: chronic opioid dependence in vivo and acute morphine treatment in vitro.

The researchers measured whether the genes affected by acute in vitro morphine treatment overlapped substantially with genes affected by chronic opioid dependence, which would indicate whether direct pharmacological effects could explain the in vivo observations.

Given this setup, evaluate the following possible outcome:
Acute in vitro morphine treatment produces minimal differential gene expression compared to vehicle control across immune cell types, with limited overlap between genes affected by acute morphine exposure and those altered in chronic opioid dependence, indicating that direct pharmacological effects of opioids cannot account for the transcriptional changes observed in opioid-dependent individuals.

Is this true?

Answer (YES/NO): NO